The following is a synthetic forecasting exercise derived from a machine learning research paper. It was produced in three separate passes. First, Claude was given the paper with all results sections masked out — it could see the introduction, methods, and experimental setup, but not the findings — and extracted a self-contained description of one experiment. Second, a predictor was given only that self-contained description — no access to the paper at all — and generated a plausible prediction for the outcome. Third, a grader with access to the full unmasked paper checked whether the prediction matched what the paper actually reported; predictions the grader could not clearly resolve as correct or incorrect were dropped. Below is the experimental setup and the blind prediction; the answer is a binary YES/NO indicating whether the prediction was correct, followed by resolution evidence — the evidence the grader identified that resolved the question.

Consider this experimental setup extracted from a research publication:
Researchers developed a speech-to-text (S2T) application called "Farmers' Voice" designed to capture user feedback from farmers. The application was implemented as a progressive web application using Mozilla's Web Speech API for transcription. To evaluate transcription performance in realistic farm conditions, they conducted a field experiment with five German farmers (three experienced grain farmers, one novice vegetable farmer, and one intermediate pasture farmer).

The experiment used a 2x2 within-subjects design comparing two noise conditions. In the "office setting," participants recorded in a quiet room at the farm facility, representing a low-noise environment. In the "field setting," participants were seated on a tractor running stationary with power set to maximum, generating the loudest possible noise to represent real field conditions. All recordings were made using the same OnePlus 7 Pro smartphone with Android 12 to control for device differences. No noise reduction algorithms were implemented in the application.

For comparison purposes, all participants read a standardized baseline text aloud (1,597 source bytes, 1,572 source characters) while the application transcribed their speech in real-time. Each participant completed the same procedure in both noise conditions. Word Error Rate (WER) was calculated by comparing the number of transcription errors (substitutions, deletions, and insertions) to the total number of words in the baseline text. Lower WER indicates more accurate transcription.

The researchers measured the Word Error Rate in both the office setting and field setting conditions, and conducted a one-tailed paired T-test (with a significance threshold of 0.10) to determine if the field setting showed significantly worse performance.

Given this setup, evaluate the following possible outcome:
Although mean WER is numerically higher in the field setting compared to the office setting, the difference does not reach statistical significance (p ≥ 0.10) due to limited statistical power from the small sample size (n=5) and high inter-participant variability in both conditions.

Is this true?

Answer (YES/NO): YES